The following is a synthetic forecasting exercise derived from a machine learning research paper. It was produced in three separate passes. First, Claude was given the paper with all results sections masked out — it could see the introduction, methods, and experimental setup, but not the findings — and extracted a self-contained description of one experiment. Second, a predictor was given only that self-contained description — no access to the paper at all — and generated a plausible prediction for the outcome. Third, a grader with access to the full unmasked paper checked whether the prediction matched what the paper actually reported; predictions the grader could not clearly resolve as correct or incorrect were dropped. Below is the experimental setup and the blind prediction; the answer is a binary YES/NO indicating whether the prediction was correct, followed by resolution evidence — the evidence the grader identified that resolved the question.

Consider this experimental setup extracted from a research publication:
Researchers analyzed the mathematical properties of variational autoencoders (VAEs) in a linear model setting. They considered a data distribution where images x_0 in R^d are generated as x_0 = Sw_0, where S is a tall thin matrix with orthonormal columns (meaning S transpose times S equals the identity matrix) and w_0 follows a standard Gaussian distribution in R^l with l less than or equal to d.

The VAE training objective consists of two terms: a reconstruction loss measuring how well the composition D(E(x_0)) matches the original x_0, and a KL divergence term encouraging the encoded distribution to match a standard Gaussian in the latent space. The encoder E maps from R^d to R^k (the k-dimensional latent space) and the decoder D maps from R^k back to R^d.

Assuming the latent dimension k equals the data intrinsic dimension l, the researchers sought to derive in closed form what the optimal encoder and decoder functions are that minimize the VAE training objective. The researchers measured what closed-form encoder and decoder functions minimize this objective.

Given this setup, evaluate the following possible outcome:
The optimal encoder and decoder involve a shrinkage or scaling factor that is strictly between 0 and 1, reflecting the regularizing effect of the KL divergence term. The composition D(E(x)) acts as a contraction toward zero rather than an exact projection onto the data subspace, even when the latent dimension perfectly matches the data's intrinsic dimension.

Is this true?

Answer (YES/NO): NO